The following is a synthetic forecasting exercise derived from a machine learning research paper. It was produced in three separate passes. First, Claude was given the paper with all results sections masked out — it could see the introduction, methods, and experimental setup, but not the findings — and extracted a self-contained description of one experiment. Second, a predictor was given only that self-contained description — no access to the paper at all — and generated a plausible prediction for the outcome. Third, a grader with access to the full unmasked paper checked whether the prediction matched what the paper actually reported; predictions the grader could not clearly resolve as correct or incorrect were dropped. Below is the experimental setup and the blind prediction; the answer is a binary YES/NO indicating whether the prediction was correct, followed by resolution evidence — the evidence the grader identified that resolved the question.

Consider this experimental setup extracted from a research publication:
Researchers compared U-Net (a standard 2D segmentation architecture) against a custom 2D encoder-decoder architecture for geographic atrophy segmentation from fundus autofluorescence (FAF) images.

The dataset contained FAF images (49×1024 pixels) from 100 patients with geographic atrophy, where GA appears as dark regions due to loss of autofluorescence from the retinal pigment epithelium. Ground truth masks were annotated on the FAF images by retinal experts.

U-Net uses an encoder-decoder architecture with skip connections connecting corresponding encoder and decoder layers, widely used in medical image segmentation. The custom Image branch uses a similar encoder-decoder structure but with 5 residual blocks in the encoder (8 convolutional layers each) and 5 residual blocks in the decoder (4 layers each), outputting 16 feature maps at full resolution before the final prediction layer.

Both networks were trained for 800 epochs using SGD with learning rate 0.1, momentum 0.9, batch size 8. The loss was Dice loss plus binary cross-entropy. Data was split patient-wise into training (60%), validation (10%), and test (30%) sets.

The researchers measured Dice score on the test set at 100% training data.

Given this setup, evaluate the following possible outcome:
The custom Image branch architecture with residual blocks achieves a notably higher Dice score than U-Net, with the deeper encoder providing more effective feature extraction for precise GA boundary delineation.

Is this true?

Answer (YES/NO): NO